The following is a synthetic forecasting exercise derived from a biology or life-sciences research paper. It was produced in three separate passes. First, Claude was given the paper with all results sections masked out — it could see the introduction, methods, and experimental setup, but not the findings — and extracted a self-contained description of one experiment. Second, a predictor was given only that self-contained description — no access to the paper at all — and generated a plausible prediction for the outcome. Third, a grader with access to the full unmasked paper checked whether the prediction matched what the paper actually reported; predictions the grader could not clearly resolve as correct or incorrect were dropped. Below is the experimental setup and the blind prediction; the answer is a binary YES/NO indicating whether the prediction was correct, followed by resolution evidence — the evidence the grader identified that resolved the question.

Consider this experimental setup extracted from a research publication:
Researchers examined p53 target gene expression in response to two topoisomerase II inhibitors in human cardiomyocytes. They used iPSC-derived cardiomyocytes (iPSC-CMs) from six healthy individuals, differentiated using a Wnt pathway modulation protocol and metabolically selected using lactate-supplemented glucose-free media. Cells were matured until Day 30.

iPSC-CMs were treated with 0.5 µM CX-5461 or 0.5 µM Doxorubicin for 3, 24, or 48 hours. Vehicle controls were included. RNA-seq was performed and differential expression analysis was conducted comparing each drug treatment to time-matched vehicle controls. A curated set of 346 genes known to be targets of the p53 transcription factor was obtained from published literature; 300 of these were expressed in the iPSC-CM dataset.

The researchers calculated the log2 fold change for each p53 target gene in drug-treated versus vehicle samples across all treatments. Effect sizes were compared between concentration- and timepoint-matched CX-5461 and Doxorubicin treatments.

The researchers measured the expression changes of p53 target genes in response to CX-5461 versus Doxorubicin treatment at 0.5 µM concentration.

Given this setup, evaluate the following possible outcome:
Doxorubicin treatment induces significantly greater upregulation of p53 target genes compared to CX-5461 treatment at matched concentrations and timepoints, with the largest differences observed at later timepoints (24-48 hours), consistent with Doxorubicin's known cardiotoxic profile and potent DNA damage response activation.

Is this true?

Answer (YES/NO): YES